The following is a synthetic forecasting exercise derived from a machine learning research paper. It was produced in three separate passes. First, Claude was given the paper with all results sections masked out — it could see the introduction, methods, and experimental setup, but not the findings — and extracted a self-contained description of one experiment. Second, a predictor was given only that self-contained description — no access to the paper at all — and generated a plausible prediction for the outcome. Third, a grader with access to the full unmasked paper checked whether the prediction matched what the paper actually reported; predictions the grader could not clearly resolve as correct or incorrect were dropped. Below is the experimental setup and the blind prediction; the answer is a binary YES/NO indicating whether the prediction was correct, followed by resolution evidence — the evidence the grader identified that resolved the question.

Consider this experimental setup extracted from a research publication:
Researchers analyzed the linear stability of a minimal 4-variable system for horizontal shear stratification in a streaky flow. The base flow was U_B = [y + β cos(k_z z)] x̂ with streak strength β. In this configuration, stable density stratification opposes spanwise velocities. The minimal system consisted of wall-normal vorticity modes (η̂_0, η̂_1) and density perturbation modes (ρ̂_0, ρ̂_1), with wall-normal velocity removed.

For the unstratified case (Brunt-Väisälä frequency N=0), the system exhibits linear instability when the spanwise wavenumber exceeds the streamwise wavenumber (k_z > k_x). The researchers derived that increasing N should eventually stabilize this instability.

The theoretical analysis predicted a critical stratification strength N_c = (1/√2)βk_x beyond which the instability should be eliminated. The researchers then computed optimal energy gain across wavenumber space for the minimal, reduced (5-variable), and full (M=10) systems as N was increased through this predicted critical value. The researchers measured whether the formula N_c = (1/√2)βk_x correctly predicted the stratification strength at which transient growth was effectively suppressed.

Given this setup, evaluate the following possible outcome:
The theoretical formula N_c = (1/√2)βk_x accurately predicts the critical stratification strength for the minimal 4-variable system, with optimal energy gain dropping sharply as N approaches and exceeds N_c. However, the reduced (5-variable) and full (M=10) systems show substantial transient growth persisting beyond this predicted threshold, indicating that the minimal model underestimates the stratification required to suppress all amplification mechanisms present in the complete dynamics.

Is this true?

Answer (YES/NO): NO